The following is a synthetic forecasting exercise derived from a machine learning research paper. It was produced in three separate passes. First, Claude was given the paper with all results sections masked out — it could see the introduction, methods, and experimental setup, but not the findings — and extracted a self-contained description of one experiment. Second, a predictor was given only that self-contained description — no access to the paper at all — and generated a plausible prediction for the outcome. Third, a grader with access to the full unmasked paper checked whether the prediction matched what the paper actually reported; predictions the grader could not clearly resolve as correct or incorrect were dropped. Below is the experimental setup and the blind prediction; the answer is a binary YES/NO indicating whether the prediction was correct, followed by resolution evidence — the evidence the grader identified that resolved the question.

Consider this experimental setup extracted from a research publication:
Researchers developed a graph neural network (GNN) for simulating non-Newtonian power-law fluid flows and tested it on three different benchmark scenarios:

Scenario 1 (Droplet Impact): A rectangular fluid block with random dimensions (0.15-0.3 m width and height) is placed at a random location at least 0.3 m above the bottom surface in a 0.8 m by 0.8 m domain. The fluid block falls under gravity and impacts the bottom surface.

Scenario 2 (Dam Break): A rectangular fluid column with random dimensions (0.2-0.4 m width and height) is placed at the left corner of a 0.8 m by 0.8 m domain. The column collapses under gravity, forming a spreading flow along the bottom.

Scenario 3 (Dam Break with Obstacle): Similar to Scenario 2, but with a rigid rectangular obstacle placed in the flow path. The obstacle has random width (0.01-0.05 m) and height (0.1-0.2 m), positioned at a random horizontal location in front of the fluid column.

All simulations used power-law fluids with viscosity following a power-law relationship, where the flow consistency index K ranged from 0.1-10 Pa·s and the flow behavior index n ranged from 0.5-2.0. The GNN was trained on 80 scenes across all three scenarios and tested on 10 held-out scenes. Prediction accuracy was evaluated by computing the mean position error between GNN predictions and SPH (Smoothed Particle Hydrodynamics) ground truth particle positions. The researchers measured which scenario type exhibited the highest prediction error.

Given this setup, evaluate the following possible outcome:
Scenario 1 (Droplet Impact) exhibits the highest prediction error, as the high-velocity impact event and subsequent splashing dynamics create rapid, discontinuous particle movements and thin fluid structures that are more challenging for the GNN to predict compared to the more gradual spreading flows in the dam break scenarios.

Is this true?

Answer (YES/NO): NO